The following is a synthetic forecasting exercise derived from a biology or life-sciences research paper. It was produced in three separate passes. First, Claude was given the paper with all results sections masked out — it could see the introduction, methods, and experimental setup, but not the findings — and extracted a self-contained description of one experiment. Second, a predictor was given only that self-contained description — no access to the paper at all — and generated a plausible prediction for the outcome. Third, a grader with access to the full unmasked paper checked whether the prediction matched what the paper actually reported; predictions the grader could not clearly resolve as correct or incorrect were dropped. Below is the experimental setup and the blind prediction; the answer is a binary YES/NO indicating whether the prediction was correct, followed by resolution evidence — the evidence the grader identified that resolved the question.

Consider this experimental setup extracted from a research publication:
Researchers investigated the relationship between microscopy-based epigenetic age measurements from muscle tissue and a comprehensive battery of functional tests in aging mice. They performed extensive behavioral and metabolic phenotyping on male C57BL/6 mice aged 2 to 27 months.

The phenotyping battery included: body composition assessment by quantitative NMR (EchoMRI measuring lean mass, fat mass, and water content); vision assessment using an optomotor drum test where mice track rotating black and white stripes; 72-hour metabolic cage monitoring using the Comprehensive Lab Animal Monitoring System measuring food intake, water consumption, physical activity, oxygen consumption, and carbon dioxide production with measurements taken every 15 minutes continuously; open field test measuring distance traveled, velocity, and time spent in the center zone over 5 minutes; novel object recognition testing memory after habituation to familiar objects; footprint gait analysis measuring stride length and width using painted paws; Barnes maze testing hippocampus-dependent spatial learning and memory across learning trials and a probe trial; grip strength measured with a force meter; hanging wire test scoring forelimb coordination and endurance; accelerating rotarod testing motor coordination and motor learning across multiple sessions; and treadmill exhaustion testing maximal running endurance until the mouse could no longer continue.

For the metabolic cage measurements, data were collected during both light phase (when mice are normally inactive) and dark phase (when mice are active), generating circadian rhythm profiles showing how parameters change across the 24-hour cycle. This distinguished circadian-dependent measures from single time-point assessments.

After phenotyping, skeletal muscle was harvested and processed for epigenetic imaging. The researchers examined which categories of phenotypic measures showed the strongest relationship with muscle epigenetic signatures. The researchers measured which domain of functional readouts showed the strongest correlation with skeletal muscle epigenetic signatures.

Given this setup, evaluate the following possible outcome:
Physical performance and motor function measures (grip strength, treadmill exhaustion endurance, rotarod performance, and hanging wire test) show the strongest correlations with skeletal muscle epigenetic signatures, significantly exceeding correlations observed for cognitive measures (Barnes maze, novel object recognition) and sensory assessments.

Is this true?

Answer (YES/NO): NO